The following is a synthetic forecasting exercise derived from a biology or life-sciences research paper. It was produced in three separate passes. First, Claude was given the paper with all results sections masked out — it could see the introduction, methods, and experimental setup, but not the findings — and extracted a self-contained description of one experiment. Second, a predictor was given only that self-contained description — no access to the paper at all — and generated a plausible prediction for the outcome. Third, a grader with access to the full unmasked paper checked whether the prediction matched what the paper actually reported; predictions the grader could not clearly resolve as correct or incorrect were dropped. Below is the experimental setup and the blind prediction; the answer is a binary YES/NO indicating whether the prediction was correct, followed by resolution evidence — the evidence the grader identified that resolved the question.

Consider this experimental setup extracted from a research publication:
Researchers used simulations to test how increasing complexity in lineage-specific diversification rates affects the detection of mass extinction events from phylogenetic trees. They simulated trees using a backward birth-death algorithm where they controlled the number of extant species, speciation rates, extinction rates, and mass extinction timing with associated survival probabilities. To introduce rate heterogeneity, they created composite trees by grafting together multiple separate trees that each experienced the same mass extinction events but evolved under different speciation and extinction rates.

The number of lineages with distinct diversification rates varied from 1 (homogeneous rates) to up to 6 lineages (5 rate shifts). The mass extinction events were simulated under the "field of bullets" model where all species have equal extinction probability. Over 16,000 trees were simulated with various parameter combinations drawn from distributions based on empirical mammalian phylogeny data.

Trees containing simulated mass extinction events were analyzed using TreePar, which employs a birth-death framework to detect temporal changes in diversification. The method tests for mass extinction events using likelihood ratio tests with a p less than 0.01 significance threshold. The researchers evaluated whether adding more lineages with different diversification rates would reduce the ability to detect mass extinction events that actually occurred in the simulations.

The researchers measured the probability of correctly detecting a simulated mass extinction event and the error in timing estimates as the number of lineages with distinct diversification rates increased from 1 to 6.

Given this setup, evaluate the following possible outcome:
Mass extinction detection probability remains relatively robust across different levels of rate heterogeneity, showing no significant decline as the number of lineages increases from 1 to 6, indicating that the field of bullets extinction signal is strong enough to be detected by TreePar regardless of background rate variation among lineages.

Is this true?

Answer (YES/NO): YES